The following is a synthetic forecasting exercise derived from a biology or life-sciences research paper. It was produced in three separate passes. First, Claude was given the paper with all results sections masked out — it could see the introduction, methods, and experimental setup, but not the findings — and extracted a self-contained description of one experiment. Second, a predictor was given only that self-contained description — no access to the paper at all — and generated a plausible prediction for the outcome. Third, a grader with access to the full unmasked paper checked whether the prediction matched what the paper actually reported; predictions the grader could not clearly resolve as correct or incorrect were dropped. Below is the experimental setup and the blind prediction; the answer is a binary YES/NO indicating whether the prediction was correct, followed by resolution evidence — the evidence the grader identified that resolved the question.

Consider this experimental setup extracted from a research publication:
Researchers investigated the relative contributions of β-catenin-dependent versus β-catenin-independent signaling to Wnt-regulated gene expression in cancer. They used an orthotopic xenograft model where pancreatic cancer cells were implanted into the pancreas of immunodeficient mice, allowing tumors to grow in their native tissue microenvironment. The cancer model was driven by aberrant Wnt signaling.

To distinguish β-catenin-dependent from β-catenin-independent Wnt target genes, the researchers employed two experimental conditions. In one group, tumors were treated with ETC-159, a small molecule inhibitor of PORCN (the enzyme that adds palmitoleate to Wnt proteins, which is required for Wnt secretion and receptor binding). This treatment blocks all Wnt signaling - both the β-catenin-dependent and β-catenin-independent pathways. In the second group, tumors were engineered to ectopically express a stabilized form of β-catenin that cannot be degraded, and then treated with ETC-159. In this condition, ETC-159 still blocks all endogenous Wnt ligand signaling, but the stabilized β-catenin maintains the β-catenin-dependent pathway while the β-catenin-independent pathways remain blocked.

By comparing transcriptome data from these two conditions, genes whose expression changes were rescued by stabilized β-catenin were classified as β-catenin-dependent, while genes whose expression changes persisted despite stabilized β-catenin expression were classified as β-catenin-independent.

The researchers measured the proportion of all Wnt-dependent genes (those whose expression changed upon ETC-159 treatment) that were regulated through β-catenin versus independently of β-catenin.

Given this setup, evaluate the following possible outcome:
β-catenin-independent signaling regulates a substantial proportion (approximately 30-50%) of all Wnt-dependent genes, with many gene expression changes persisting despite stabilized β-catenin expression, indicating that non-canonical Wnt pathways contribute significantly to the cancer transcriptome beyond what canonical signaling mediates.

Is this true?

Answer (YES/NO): NO